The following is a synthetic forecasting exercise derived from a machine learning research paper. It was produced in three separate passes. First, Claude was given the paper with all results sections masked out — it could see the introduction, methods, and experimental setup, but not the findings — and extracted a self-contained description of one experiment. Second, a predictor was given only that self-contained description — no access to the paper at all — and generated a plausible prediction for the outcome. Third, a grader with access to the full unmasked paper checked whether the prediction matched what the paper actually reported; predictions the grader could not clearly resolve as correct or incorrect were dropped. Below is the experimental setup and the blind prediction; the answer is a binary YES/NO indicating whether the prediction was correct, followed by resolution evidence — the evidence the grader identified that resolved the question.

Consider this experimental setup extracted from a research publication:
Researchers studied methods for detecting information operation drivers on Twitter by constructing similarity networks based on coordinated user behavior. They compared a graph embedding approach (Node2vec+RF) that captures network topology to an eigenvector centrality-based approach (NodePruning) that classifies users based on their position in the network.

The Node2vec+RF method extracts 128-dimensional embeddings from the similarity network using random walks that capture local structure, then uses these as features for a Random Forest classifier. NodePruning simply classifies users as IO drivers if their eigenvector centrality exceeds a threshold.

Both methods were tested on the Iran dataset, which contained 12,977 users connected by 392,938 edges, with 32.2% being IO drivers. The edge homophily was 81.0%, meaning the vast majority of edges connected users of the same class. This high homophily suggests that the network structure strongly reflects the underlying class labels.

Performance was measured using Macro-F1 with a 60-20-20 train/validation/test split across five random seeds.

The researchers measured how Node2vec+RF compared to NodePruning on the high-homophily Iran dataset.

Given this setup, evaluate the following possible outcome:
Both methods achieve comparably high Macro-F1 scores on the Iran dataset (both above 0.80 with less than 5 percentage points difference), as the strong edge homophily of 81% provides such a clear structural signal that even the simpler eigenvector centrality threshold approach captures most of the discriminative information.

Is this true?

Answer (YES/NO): NO